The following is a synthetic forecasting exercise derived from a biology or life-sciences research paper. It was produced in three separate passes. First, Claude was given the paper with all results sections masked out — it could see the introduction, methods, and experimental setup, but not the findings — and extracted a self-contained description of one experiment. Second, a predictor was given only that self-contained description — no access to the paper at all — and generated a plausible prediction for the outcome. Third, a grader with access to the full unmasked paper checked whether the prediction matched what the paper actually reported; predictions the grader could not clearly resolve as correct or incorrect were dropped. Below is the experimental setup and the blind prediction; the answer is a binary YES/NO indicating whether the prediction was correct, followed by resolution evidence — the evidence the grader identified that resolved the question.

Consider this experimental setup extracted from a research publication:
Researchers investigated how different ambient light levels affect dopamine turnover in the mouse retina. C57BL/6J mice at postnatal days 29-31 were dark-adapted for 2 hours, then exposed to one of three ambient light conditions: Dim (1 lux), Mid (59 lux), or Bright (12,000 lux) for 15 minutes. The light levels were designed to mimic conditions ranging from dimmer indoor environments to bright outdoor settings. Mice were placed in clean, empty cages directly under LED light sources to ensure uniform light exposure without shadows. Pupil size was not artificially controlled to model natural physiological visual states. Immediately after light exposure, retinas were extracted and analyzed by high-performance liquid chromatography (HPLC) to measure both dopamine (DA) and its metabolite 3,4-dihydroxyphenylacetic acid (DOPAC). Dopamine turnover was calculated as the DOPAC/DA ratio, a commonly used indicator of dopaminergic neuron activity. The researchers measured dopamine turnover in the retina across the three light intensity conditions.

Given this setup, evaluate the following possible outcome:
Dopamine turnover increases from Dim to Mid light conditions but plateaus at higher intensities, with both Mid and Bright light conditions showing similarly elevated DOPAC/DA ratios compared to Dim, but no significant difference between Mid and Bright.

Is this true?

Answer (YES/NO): NO